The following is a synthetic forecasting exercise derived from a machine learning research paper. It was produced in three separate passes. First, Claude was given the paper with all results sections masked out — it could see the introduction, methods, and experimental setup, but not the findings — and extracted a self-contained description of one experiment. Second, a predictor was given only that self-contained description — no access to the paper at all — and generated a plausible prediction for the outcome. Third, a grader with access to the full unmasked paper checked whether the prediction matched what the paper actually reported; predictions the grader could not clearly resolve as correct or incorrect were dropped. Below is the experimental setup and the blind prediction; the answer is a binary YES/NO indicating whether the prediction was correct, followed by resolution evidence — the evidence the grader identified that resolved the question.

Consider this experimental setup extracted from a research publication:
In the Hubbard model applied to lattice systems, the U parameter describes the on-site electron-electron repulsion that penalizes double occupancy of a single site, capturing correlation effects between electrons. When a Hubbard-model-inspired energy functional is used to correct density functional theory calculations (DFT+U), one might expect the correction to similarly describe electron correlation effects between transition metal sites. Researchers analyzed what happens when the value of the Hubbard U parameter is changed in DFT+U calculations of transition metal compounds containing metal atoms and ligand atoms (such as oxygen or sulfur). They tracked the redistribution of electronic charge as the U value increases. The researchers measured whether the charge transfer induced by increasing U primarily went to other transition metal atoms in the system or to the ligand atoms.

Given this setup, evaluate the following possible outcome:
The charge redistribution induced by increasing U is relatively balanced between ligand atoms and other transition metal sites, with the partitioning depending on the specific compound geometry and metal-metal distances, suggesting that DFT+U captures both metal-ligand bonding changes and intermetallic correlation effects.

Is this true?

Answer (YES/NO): NO